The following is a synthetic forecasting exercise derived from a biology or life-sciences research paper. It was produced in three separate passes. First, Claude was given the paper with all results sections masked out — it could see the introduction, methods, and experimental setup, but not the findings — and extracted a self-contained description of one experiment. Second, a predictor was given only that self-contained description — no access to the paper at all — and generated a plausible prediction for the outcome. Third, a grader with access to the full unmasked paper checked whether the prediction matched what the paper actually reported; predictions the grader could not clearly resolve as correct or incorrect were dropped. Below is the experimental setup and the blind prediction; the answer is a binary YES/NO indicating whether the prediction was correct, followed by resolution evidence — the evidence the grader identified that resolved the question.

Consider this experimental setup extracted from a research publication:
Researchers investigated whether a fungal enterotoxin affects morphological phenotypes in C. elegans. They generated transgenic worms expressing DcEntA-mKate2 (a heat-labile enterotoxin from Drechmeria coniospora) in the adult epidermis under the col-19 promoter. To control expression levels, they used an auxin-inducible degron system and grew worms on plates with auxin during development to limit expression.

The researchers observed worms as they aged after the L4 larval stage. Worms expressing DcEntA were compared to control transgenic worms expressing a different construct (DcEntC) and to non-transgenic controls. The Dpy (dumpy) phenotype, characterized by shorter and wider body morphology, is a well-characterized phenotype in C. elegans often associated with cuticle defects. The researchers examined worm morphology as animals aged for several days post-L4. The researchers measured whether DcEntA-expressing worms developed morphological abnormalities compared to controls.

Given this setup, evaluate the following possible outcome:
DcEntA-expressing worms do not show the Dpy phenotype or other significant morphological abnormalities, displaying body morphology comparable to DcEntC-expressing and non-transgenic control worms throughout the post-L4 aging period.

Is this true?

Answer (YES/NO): NO